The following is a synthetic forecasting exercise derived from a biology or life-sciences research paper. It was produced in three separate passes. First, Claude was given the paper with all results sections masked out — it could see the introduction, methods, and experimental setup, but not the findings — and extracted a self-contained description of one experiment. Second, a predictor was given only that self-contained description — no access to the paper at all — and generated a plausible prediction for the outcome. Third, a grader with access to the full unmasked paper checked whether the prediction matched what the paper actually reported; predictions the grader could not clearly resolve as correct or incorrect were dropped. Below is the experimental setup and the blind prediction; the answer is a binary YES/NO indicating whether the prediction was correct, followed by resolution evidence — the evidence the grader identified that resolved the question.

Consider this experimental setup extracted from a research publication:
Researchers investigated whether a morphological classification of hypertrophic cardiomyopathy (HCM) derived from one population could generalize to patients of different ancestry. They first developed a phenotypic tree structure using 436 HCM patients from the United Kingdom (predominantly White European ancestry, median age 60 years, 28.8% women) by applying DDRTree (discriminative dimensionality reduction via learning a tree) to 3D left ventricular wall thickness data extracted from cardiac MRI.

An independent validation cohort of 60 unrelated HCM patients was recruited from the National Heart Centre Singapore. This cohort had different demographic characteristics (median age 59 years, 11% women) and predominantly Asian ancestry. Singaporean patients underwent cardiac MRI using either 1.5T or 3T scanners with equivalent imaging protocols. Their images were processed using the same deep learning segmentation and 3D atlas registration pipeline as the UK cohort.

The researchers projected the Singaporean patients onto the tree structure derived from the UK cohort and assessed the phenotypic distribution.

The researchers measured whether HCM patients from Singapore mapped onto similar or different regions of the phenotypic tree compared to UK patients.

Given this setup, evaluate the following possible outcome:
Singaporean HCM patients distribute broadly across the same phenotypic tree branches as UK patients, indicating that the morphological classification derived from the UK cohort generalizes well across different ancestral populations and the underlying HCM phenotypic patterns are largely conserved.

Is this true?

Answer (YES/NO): YES